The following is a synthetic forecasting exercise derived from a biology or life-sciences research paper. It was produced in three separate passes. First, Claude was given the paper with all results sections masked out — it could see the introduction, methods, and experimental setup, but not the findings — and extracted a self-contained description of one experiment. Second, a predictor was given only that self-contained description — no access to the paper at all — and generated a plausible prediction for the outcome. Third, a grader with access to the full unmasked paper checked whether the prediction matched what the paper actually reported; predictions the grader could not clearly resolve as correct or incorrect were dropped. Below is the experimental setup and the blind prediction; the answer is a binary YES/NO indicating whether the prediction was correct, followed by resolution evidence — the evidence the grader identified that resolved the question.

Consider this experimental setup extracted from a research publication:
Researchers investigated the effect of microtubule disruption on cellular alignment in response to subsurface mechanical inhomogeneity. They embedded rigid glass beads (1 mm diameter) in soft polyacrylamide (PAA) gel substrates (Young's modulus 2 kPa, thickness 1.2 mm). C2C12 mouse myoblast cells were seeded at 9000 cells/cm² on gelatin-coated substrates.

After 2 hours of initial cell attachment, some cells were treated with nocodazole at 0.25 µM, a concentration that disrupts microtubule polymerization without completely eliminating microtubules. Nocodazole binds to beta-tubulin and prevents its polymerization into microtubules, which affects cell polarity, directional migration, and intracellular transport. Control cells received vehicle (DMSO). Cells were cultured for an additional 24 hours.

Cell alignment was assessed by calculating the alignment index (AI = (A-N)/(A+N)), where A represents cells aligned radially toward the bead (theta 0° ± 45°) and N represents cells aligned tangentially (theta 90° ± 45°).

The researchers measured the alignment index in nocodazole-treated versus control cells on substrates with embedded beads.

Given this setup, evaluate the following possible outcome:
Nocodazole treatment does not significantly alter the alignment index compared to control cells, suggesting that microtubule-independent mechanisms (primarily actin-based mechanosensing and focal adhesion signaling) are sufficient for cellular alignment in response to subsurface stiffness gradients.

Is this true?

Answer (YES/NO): NO